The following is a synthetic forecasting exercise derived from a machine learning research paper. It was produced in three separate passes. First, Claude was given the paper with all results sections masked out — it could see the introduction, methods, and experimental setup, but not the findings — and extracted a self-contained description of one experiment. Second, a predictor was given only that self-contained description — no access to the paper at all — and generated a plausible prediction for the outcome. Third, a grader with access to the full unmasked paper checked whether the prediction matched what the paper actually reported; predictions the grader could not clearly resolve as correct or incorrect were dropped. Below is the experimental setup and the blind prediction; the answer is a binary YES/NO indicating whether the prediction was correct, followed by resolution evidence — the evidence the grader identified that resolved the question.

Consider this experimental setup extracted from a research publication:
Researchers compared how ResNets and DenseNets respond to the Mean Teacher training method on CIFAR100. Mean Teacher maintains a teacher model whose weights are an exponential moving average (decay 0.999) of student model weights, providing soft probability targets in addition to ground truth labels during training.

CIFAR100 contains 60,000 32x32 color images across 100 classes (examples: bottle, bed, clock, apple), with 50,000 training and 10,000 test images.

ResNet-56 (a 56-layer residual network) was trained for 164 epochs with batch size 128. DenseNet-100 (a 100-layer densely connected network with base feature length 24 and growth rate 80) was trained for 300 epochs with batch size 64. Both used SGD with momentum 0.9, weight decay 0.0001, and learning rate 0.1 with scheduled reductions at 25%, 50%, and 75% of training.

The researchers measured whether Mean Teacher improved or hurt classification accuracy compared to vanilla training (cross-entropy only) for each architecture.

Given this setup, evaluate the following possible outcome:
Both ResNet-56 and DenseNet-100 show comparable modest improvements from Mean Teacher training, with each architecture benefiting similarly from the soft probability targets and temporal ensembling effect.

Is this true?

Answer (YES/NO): NO